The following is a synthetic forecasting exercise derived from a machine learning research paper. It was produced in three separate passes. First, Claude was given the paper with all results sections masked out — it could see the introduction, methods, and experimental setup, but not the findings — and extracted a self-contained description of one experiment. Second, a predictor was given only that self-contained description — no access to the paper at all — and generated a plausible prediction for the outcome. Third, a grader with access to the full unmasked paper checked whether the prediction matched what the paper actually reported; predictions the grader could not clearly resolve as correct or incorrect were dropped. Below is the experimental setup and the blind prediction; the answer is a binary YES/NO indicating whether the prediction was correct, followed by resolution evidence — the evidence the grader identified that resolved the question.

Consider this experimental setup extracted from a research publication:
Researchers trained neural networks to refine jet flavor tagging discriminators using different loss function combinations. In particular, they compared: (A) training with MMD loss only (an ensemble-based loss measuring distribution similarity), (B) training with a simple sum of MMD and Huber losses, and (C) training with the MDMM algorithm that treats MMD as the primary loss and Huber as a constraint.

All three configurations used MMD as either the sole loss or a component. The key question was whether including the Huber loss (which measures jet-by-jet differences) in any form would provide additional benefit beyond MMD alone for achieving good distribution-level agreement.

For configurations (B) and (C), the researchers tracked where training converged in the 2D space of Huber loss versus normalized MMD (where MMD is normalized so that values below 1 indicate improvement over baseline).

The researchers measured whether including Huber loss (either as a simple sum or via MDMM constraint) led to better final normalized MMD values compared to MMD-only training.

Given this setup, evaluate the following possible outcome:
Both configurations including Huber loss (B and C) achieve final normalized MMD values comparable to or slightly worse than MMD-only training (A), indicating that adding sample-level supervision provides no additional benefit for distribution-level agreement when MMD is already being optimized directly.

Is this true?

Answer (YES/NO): NO